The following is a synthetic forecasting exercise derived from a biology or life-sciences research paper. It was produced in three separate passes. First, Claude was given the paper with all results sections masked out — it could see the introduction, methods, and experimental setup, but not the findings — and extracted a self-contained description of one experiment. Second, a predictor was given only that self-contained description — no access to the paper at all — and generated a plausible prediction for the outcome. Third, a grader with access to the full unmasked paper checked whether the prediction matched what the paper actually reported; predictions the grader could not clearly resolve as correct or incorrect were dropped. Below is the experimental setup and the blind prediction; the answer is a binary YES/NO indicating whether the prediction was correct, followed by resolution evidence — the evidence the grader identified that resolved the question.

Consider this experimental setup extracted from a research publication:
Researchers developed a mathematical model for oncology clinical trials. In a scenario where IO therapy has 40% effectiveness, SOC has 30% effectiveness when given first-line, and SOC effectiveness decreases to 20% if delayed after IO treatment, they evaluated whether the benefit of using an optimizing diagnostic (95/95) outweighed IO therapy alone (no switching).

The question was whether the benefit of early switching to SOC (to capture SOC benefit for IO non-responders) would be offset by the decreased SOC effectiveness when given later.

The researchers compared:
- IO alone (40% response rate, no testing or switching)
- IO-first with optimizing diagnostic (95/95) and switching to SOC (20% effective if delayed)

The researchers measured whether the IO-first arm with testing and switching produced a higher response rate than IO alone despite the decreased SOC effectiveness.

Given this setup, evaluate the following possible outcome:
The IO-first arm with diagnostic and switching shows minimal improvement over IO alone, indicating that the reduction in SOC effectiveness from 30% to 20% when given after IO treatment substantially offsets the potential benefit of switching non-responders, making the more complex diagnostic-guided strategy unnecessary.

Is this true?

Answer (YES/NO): NO